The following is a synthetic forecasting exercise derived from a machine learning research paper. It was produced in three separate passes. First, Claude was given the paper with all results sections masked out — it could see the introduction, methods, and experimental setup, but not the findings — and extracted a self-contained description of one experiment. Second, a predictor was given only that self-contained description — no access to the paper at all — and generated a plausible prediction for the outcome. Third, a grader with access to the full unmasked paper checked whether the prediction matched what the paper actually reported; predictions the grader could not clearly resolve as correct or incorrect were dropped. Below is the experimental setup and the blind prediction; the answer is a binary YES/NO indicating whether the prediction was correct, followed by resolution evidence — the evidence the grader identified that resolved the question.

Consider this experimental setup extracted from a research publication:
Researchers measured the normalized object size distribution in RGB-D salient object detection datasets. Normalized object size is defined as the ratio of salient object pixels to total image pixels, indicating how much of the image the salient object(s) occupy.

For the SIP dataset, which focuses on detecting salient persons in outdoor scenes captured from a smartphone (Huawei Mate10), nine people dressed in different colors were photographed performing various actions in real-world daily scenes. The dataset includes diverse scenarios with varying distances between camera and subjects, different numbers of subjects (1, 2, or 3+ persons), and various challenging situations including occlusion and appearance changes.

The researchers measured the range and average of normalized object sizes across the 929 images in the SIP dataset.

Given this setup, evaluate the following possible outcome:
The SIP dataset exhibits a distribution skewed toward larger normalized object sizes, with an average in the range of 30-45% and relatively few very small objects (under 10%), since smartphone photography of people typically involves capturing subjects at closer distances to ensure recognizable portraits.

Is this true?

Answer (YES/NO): NO